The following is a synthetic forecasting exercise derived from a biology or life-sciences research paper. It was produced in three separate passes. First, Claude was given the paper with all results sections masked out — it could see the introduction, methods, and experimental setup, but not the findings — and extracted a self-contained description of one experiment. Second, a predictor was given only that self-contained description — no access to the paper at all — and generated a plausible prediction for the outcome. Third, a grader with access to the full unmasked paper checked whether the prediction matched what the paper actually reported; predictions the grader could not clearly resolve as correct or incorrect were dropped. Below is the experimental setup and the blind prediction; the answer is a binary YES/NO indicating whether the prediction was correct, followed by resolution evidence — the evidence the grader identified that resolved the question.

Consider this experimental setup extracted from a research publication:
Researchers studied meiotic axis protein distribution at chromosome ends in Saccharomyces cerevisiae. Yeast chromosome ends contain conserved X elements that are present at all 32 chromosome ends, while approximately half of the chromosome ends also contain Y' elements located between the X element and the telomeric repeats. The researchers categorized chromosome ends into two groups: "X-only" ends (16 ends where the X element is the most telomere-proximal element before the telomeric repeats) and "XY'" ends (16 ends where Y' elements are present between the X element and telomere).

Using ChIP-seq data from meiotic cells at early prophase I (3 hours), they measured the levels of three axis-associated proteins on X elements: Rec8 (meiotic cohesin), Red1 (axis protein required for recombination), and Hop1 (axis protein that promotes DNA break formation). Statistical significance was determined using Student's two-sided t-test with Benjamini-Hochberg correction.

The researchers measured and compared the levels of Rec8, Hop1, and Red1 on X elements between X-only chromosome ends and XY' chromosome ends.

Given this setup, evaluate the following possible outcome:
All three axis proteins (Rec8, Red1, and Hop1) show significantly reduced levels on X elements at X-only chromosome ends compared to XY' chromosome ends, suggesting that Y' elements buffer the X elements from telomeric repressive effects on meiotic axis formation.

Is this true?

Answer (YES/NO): NO